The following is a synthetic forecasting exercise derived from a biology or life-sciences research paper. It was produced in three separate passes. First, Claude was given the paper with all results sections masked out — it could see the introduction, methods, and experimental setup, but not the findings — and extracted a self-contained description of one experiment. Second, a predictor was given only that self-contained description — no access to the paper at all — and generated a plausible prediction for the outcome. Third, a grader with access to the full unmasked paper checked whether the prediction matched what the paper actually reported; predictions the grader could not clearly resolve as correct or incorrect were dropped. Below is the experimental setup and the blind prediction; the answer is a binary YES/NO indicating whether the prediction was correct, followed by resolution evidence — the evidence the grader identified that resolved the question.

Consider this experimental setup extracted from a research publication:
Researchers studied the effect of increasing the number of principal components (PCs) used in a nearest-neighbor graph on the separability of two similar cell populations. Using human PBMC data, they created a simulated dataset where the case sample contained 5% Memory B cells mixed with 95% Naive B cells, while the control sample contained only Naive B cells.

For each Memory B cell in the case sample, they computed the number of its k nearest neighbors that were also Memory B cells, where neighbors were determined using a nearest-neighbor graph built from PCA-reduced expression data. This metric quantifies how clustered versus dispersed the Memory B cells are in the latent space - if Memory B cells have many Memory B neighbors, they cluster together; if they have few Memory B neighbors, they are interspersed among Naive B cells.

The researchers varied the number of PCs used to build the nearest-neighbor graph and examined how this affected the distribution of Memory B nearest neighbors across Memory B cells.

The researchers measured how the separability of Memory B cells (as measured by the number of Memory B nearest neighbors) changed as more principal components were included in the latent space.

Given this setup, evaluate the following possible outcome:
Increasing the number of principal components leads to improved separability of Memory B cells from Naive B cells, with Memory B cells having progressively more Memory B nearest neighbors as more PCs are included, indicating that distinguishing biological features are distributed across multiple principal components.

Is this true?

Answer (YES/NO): NO